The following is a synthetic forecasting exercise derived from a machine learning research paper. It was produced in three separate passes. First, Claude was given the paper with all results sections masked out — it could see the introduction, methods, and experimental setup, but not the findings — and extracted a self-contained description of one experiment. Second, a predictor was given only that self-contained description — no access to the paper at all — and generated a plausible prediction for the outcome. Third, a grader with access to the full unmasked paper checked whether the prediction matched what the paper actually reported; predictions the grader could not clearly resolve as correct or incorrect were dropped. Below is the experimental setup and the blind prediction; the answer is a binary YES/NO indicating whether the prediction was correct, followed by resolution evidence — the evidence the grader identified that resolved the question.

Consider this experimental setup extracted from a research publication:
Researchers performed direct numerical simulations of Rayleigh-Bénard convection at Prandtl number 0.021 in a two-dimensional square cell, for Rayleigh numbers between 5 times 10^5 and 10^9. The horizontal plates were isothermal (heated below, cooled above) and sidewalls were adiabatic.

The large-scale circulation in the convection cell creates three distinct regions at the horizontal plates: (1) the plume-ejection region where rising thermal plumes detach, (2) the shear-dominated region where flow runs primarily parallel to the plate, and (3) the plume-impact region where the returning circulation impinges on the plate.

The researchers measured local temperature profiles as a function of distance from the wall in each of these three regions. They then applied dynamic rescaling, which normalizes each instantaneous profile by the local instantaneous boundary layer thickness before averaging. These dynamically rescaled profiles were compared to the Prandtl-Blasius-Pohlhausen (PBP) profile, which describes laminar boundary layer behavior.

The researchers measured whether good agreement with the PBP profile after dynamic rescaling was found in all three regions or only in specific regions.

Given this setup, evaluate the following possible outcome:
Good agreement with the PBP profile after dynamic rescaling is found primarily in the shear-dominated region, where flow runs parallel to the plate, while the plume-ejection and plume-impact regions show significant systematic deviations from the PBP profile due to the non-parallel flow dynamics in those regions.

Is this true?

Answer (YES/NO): NO